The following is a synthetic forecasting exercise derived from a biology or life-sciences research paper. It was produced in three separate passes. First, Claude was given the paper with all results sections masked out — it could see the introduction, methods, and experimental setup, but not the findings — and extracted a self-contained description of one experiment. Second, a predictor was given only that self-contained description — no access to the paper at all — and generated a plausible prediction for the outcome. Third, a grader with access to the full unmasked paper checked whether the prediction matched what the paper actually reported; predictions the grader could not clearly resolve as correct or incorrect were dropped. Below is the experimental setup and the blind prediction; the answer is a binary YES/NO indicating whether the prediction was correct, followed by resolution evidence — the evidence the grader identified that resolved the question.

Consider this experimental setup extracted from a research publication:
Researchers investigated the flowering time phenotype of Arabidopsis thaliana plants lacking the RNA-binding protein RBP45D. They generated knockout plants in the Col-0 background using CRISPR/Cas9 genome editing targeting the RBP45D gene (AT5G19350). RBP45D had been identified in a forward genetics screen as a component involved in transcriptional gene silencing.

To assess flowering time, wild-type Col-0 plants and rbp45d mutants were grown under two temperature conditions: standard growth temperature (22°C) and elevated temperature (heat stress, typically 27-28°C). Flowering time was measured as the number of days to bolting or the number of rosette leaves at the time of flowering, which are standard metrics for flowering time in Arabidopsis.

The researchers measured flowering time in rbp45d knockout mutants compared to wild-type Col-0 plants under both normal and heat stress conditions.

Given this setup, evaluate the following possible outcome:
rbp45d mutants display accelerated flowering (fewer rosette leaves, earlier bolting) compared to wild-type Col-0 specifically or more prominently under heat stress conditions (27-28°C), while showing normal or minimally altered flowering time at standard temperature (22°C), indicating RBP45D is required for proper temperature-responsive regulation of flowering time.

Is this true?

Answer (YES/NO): NO